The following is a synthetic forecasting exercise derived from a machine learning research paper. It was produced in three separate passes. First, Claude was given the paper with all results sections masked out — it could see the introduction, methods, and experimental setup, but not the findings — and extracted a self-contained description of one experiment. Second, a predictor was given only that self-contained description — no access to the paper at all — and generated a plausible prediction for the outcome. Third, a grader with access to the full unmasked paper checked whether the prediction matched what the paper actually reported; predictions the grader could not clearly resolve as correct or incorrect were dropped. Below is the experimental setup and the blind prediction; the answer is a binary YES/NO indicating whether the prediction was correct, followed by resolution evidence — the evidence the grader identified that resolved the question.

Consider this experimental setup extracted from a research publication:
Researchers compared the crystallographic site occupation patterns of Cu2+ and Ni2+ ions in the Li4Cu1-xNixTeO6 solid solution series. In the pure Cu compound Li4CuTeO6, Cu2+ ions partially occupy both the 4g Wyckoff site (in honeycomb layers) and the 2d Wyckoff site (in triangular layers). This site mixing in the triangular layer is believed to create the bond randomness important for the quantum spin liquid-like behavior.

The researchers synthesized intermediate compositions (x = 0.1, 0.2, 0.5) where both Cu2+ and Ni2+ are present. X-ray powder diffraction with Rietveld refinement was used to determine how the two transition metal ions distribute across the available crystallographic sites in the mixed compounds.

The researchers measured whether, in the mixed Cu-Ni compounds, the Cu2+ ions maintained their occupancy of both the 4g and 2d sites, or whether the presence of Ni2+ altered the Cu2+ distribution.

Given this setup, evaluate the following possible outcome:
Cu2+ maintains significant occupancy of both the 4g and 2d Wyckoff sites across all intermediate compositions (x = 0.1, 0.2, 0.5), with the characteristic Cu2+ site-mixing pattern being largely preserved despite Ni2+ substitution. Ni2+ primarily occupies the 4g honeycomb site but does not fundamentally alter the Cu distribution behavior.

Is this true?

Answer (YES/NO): NO